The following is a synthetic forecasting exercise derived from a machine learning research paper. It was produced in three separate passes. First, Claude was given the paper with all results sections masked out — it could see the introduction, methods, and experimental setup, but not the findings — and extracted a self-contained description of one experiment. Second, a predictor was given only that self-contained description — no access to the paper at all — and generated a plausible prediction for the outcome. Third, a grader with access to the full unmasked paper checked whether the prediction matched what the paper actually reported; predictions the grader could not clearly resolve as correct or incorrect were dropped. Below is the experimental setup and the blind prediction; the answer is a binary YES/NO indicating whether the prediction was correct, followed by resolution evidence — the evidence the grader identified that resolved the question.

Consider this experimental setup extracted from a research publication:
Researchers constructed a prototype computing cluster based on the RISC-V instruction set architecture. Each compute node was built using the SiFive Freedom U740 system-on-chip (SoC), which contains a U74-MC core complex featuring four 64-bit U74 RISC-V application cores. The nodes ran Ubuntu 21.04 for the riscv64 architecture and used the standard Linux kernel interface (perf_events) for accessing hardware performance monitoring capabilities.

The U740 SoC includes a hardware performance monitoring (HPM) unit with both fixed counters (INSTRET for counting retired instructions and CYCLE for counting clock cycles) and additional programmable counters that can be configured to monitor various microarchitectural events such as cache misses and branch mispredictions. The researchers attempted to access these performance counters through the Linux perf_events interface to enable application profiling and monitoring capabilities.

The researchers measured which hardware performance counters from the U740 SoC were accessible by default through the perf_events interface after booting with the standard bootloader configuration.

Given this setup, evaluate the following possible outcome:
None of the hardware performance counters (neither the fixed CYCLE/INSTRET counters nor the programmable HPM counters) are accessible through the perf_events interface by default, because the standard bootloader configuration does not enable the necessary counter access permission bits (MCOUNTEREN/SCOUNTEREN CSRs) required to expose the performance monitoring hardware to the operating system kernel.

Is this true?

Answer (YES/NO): NO